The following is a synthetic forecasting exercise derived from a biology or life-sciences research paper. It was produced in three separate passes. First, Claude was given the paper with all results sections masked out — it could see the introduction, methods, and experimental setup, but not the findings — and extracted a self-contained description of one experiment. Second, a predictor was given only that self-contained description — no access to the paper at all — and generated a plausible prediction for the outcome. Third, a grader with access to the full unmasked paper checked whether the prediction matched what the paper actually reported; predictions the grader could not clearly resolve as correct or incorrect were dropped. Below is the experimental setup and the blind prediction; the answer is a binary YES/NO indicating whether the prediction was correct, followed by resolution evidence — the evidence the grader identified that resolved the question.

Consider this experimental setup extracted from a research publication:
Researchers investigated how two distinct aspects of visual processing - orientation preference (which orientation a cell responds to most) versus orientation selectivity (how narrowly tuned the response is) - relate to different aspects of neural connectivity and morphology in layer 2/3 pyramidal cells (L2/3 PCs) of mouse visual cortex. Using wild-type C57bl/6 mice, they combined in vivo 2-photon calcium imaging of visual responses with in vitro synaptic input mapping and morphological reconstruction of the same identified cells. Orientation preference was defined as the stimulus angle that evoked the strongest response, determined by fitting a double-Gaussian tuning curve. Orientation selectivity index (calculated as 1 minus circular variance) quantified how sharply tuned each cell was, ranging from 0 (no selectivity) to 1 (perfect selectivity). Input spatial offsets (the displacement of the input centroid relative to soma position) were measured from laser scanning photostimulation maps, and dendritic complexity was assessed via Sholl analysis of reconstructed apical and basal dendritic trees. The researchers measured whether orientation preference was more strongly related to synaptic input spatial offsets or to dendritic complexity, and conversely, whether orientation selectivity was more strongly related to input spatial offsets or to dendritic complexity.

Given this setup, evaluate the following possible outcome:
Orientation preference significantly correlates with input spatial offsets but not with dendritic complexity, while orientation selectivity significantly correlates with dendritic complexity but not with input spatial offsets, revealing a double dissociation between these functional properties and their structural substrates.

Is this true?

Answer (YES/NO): YES